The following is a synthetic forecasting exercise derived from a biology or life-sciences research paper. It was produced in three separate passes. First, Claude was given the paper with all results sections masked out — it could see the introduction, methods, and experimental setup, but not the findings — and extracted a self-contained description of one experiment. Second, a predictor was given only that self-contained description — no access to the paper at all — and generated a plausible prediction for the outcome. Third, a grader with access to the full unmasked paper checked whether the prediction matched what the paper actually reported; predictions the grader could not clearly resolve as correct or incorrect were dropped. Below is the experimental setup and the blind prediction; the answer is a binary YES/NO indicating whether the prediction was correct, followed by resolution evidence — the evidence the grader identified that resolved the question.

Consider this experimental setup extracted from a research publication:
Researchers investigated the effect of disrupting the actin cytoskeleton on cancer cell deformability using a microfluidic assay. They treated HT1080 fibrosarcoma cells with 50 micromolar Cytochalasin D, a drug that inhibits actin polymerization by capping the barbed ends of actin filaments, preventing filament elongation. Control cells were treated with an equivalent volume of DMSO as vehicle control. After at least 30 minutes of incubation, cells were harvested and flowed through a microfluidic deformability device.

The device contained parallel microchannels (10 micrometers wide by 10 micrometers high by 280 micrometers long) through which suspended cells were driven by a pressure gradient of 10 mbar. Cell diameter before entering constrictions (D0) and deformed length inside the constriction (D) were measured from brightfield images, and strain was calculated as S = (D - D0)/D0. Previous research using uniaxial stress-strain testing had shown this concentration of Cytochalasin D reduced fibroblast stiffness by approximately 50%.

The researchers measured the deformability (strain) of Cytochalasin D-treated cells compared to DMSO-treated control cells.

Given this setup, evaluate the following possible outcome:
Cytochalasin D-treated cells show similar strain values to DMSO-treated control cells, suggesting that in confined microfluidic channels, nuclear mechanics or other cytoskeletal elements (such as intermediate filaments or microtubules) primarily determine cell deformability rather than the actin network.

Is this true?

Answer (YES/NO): YES